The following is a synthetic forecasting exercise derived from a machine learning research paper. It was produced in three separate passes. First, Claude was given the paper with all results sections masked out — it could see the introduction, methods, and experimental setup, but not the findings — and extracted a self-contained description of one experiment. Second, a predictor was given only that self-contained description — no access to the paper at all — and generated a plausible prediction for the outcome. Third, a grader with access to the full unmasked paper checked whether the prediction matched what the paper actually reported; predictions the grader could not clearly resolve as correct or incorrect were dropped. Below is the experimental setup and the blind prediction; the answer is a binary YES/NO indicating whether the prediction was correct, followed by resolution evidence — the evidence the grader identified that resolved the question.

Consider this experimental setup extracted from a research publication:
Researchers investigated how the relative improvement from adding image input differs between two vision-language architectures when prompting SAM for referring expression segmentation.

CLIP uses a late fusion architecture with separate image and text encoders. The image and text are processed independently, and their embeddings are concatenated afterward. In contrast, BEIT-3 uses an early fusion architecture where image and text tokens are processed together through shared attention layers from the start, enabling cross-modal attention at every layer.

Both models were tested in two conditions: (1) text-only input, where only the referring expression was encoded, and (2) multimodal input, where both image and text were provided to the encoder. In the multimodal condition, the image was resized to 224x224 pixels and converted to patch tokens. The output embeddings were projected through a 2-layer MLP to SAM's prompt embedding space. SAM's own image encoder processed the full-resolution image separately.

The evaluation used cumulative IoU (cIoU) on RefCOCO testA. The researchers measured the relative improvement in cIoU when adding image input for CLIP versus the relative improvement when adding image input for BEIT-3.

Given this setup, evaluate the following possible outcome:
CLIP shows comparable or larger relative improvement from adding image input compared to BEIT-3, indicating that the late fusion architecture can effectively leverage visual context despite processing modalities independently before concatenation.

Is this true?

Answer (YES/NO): NO